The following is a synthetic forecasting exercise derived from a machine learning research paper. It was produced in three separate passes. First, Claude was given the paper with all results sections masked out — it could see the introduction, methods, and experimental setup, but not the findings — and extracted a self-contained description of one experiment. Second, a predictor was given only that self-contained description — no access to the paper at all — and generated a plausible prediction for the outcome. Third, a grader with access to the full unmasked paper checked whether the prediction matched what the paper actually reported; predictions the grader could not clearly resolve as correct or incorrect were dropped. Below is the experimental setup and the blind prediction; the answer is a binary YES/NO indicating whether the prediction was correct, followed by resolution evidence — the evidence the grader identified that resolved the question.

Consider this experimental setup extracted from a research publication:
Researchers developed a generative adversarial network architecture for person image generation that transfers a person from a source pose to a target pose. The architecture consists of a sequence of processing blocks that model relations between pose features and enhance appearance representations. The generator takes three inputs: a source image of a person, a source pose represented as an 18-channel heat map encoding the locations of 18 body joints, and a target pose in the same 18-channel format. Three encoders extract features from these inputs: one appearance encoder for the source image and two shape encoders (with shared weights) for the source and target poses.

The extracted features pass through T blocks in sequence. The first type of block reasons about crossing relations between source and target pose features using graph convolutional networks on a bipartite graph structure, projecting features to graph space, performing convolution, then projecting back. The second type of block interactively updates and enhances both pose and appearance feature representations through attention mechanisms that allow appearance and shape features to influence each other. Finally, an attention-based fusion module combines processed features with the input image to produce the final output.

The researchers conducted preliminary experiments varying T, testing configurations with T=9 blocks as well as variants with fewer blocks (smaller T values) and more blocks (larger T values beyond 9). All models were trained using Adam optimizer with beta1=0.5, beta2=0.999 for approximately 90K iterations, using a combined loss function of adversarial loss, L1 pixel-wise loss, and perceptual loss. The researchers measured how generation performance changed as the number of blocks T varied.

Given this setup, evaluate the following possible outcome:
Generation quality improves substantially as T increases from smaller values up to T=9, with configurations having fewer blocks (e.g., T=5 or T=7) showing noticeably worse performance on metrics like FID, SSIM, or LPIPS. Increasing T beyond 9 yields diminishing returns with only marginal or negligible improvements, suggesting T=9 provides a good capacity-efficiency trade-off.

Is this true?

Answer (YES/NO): NO